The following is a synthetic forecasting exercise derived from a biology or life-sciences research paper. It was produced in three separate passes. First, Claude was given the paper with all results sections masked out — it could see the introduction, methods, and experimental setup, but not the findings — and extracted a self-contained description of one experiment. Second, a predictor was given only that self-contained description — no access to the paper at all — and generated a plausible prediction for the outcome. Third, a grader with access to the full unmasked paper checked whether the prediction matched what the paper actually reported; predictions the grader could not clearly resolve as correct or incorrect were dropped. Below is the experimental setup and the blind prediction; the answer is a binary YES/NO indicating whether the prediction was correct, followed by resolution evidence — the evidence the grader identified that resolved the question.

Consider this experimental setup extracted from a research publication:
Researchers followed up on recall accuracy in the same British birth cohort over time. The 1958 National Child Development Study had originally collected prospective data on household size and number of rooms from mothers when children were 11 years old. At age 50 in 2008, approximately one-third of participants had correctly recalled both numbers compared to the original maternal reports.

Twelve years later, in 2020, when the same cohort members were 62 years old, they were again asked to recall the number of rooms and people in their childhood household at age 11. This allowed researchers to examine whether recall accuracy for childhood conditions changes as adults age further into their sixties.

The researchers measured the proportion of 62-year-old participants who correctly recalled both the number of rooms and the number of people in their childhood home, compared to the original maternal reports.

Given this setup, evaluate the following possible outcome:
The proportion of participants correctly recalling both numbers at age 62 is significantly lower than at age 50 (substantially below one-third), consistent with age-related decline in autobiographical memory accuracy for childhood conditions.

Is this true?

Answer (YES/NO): NO